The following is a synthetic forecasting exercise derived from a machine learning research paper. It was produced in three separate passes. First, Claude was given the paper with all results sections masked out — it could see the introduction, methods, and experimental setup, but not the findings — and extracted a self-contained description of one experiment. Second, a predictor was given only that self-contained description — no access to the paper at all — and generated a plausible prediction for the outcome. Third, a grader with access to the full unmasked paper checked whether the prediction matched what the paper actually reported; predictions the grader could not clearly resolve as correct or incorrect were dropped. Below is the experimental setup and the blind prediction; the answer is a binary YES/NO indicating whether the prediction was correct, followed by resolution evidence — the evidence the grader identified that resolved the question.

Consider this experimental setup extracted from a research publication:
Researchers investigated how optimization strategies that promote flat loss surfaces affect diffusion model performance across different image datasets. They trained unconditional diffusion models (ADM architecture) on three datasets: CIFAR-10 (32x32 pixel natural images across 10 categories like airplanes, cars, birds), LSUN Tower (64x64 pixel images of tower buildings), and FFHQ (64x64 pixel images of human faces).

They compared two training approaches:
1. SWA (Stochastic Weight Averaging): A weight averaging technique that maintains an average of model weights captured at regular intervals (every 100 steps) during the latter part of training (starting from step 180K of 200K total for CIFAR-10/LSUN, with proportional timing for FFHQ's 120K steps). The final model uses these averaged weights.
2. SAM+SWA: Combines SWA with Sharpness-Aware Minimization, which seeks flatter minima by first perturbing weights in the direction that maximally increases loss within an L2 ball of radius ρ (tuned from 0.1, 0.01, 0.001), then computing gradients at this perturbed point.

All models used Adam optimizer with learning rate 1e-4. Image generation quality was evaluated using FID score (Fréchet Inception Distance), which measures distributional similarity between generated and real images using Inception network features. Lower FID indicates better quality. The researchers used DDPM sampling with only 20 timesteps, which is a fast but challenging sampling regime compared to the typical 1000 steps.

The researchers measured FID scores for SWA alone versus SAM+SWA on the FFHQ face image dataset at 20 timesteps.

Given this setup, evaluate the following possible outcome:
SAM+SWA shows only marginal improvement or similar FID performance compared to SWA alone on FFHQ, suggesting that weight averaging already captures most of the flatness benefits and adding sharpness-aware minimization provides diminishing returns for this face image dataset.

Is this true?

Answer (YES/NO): NO